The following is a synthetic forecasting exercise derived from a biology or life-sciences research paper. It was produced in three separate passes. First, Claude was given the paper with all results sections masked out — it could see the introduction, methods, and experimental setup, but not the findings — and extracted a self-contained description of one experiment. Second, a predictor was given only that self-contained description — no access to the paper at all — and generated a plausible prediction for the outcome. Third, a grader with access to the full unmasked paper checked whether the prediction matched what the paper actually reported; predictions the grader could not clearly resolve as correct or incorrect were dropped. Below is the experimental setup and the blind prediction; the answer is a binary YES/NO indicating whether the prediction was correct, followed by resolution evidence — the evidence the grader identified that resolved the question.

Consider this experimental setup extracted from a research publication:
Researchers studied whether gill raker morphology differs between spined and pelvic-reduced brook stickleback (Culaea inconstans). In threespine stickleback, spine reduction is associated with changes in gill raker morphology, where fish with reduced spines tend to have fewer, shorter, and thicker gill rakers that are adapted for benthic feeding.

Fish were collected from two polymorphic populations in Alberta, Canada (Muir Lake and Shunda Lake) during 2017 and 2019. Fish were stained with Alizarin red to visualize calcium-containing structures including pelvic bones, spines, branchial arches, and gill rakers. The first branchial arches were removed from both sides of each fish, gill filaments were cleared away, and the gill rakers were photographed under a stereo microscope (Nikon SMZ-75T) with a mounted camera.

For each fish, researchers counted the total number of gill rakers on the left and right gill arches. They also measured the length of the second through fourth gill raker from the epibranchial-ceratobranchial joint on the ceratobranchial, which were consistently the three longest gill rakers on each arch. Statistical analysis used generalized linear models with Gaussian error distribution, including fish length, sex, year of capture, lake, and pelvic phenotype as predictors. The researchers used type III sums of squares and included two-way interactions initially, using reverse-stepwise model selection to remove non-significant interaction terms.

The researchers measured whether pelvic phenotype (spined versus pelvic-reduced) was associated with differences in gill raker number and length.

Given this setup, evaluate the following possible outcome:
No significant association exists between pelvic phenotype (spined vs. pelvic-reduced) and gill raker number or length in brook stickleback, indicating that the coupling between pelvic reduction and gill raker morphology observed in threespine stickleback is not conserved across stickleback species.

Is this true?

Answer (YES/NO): YES